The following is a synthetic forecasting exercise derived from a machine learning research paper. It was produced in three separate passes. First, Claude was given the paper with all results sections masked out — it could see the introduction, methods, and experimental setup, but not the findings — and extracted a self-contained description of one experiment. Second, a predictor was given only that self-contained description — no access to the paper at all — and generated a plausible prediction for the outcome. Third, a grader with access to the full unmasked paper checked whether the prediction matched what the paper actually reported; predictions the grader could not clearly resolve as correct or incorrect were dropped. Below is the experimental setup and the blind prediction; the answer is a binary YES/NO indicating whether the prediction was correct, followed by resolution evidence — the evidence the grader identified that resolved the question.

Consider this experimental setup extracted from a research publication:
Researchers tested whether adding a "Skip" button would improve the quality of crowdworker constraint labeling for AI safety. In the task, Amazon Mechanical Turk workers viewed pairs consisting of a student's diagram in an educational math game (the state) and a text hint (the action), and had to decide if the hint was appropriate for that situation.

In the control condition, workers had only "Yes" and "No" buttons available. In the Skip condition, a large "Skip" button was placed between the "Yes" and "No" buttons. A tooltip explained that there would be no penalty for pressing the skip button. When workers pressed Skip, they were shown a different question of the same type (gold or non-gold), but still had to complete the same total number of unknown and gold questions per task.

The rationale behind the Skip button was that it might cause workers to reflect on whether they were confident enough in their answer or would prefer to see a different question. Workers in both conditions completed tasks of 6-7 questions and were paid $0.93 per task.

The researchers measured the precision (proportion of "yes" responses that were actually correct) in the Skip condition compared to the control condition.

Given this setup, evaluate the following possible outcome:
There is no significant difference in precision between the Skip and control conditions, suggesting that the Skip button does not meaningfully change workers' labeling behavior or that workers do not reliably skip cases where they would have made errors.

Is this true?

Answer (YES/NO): NO